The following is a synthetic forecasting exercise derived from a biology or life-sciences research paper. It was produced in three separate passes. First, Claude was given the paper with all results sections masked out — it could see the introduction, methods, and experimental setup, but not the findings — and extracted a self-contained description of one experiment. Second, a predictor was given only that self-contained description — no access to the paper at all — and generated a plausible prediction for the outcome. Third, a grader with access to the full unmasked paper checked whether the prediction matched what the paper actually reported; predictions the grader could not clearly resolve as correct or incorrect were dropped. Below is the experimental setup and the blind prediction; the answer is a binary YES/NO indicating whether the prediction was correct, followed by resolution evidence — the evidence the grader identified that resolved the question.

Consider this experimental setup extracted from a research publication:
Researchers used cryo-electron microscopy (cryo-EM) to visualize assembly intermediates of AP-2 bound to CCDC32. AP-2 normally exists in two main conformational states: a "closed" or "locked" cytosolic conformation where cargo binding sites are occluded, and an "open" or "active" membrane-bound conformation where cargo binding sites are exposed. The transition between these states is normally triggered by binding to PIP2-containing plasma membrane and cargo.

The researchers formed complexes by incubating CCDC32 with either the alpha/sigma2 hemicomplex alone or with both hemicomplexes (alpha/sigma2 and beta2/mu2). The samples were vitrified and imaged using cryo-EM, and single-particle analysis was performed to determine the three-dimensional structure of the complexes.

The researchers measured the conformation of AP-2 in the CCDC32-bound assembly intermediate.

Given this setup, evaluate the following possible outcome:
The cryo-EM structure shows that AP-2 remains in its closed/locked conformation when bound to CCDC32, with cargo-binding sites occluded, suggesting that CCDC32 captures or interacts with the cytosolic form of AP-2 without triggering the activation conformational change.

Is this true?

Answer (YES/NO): NO